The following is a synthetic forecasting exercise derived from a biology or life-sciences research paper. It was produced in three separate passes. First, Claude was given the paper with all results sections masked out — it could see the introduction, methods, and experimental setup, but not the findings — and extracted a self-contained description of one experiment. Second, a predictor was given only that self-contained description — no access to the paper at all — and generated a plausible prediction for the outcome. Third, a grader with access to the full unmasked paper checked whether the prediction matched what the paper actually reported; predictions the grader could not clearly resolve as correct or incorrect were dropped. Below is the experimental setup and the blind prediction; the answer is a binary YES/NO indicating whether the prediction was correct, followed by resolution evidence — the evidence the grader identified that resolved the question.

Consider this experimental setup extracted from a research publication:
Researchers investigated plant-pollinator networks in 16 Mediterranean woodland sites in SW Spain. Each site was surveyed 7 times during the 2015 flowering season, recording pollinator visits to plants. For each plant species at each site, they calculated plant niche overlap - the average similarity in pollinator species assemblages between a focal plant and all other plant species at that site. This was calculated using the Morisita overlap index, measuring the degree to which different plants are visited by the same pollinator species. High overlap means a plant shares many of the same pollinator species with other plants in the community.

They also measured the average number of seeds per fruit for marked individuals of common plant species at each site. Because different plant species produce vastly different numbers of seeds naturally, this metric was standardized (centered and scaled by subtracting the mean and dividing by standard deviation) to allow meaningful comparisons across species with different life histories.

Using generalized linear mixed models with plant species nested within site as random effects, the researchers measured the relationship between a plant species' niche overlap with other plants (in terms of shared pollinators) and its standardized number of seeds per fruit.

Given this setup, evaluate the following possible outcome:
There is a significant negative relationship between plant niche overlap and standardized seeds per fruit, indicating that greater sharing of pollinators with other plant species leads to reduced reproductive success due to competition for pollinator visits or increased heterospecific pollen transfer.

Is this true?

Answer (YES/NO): NO